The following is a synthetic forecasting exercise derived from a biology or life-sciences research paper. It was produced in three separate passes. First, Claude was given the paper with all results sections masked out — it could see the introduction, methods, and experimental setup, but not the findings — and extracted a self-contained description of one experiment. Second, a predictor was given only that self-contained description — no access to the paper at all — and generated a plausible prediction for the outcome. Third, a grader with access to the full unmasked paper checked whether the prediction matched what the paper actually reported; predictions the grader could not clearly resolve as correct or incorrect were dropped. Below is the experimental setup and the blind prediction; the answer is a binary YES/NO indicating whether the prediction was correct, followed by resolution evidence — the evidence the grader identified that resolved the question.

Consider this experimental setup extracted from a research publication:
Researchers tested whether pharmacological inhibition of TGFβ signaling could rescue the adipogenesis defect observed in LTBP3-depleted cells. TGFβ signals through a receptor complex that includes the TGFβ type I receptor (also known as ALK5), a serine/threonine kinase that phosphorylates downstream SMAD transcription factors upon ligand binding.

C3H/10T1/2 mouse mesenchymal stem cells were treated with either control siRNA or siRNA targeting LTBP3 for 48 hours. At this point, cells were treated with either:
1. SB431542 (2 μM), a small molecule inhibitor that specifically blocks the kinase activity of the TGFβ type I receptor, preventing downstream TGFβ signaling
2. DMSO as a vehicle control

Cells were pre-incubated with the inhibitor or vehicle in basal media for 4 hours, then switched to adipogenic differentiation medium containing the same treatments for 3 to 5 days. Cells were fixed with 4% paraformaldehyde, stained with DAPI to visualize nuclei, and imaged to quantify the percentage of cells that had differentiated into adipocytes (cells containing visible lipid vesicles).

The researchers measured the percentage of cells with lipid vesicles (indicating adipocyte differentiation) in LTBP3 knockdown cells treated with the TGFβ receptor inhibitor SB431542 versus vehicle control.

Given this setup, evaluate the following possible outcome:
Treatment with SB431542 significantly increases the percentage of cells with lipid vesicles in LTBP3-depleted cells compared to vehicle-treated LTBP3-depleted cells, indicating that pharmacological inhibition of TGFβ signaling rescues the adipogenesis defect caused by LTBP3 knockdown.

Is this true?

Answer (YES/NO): YES